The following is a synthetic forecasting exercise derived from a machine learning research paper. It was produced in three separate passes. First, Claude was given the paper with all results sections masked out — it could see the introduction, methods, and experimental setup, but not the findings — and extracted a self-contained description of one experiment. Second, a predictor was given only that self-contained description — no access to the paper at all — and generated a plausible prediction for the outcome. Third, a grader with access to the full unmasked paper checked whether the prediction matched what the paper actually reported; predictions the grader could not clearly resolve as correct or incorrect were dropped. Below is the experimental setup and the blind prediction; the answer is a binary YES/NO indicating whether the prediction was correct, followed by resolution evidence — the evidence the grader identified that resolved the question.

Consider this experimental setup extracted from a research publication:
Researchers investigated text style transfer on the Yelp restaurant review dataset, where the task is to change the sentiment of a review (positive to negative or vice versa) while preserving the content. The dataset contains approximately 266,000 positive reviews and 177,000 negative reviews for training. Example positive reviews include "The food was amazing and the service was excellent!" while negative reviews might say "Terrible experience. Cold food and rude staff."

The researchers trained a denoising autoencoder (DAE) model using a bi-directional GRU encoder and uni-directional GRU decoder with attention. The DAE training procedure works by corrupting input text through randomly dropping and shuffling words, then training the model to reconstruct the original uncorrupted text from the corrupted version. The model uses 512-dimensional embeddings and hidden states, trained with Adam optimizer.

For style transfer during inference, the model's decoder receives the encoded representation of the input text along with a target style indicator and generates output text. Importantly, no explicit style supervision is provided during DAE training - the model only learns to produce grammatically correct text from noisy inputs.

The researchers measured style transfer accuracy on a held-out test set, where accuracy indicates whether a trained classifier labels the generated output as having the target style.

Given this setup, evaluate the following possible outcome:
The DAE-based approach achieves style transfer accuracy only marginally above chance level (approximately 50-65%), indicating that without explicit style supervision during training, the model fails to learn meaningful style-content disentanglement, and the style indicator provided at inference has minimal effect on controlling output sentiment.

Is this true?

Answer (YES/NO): NO